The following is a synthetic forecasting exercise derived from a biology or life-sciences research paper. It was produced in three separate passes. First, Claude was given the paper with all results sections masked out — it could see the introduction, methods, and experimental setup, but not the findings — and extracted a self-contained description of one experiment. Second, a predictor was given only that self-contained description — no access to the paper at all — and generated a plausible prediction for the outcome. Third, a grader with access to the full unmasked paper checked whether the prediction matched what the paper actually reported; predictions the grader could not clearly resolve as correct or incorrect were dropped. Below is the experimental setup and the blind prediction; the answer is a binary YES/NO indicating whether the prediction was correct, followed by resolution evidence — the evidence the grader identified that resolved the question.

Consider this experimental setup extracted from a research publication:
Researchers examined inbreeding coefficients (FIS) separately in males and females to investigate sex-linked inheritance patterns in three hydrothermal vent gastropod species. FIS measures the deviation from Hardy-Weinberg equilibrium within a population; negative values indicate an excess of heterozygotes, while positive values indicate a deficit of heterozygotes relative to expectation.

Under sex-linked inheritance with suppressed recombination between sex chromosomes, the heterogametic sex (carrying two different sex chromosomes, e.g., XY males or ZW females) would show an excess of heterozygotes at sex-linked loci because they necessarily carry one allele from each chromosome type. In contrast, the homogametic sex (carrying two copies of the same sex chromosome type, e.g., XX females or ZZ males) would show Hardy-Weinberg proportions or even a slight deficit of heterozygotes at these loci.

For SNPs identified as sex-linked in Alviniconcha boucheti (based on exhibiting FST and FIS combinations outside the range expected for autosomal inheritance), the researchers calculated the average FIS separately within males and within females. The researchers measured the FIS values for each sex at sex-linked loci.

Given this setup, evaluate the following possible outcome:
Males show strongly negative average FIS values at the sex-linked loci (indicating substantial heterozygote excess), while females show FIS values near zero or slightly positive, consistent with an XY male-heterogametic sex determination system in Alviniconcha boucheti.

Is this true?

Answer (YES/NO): YES